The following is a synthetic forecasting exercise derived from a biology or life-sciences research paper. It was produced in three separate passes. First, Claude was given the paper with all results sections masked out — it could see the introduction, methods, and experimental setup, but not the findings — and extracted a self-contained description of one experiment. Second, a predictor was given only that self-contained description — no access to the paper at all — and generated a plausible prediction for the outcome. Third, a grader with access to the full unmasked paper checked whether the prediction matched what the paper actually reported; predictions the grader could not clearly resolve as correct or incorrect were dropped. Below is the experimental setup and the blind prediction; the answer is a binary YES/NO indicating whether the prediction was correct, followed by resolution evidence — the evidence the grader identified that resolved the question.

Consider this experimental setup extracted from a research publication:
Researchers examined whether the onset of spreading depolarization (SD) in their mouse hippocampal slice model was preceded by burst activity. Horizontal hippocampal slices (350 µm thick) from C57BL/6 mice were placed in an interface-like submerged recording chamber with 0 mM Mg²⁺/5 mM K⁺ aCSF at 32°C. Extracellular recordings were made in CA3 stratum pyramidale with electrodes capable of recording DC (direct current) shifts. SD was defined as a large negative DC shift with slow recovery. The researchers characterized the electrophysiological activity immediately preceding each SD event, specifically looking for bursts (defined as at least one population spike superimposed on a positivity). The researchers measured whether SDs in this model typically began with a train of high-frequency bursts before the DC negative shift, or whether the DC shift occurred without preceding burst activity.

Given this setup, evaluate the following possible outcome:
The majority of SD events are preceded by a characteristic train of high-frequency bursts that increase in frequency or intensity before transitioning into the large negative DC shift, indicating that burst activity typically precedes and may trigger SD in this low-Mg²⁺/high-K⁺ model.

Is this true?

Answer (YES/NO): YES